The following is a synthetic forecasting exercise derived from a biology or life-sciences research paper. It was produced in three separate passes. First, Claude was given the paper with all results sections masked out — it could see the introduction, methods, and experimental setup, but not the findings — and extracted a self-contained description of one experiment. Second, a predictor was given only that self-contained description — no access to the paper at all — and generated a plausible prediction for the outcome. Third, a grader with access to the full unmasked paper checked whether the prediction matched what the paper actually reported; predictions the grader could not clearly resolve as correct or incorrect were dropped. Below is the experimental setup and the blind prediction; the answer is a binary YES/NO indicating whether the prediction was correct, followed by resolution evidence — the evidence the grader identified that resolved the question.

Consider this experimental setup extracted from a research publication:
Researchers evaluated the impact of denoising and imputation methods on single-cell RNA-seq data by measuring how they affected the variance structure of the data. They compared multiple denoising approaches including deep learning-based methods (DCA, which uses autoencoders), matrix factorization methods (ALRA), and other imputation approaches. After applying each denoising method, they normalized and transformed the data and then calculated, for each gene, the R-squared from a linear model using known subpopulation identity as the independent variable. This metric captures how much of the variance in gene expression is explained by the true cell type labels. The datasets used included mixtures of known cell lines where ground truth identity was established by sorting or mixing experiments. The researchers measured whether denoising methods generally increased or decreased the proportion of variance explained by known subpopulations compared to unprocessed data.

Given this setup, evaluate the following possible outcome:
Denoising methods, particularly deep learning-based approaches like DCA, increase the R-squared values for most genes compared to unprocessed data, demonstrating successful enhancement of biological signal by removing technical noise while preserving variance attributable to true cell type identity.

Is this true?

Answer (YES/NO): NO